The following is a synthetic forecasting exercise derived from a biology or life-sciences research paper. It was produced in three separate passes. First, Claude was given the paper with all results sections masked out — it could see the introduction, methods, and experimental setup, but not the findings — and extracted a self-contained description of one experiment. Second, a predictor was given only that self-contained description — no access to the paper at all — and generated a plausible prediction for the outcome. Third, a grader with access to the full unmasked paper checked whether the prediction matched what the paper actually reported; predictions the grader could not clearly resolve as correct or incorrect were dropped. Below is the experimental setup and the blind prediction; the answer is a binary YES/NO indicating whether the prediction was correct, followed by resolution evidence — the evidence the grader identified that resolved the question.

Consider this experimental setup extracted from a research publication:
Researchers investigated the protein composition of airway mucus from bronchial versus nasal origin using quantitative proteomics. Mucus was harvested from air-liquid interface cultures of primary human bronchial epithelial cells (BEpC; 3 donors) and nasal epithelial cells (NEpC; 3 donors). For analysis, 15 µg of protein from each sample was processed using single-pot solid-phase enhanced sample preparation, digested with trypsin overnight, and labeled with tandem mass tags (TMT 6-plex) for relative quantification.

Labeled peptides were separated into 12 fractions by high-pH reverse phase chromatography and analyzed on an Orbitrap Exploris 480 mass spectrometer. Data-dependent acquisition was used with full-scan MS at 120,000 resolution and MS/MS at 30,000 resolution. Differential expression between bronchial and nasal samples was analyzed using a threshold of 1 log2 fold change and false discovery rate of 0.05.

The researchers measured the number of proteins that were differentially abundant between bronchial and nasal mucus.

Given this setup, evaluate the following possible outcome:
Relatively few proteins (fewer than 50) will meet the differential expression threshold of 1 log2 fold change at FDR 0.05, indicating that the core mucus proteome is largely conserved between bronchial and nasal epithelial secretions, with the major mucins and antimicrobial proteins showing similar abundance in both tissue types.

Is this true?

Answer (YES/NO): NO